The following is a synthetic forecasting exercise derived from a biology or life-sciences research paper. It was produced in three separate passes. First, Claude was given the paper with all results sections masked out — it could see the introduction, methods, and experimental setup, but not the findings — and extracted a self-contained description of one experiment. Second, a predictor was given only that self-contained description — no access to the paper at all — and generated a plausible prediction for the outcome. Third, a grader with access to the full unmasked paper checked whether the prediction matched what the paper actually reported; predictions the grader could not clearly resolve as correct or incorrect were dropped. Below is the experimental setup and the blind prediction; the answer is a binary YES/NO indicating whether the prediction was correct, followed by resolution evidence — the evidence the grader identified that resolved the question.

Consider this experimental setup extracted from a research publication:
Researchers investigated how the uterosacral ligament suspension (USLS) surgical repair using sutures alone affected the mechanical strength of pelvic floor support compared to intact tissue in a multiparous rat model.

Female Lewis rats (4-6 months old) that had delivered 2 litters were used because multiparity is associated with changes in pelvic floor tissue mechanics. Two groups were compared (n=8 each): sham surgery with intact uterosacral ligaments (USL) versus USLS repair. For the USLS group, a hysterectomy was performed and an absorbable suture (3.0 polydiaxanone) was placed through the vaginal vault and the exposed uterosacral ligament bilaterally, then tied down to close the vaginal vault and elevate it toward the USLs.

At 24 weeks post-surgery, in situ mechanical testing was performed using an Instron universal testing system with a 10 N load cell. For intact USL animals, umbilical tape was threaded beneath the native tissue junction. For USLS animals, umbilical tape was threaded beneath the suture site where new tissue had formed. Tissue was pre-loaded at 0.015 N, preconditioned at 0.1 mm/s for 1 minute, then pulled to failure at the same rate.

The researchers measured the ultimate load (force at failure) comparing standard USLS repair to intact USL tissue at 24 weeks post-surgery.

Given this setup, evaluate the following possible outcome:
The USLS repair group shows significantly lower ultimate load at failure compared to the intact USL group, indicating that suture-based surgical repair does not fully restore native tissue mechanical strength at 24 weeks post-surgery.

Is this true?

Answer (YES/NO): YES